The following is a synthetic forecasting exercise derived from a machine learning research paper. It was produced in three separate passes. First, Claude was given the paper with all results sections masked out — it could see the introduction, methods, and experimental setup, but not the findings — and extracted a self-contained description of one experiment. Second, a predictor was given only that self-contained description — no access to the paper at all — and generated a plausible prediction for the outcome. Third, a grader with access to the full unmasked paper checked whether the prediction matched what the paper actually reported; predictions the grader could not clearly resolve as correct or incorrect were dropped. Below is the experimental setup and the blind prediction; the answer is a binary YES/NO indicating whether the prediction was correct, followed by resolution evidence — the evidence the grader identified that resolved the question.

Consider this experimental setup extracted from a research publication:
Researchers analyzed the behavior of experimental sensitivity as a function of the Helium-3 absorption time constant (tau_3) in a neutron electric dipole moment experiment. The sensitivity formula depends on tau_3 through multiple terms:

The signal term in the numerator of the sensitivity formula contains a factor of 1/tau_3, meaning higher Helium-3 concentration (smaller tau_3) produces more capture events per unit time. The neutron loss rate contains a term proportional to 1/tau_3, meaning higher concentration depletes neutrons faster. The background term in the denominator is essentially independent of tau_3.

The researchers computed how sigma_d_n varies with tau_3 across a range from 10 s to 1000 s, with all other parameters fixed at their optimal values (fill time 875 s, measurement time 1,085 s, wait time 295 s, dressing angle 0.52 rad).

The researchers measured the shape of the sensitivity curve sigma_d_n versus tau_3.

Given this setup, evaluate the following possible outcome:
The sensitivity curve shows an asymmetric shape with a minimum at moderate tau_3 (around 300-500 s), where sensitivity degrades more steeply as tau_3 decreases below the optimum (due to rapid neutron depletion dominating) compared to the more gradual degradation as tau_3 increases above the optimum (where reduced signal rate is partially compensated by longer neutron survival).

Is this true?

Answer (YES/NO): NO